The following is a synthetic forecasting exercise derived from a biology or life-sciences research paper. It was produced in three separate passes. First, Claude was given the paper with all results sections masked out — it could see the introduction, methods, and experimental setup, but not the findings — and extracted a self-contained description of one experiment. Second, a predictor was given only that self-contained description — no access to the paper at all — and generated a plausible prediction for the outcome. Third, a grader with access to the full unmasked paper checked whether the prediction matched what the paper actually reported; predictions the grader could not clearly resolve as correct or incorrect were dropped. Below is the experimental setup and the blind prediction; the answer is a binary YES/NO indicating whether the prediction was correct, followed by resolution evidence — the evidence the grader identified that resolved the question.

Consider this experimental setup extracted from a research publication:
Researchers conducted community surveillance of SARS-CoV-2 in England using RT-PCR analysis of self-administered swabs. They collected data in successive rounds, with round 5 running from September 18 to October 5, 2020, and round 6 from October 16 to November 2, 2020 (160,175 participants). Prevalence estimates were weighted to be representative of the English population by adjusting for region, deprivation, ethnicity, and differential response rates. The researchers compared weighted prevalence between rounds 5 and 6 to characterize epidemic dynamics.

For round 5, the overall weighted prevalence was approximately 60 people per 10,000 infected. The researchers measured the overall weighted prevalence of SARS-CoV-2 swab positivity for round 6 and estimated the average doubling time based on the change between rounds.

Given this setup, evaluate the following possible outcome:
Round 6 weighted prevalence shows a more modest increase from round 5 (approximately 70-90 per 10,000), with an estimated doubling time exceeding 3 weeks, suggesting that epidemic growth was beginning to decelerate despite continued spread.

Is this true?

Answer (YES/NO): NO